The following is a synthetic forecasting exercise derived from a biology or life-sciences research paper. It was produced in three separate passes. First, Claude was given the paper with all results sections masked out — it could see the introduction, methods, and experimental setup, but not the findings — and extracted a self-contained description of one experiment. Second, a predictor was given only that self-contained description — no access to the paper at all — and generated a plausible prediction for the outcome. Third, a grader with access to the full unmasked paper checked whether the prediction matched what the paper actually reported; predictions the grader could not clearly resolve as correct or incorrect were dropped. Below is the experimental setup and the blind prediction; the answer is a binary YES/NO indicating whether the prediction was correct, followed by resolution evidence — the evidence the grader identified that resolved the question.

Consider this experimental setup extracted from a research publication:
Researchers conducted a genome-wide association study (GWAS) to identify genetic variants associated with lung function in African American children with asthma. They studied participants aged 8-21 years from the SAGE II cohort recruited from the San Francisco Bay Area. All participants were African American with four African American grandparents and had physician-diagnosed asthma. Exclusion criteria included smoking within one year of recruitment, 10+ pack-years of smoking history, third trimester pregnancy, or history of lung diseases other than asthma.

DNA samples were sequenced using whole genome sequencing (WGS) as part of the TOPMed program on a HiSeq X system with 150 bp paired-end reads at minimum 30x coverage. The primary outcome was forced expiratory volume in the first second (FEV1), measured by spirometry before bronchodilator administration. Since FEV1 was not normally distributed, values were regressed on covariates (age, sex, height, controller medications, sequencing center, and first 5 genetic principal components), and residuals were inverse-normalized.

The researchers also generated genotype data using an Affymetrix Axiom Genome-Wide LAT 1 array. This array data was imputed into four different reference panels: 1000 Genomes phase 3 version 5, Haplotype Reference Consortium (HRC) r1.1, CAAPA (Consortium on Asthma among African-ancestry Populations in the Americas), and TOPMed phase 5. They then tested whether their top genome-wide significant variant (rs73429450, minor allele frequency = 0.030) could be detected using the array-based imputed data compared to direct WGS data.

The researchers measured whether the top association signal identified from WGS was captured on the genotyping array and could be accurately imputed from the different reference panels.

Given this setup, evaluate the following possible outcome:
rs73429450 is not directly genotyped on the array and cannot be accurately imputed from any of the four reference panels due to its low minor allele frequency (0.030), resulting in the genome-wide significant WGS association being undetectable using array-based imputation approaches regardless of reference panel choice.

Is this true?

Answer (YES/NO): NO